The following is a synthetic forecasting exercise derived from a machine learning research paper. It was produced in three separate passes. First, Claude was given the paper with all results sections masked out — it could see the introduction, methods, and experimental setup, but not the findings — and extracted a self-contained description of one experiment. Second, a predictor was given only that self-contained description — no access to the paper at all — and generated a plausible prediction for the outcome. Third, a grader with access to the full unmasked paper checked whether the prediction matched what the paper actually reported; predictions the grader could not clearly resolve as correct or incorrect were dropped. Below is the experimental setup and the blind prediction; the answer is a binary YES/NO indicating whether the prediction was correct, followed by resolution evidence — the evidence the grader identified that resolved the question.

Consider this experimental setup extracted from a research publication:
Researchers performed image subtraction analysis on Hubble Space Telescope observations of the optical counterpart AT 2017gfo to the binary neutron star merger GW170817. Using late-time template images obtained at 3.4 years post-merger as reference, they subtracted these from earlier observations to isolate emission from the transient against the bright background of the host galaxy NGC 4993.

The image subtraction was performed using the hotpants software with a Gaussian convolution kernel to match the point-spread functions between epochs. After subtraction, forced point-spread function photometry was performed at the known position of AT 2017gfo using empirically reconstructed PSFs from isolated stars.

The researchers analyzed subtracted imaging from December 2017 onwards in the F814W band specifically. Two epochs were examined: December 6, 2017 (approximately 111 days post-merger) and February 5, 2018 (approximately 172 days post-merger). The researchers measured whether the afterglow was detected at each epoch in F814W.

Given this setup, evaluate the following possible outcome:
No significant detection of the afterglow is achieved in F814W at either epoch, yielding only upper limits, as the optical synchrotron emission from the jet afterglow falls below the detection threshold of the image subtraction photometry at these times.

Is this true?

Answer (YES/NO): NO